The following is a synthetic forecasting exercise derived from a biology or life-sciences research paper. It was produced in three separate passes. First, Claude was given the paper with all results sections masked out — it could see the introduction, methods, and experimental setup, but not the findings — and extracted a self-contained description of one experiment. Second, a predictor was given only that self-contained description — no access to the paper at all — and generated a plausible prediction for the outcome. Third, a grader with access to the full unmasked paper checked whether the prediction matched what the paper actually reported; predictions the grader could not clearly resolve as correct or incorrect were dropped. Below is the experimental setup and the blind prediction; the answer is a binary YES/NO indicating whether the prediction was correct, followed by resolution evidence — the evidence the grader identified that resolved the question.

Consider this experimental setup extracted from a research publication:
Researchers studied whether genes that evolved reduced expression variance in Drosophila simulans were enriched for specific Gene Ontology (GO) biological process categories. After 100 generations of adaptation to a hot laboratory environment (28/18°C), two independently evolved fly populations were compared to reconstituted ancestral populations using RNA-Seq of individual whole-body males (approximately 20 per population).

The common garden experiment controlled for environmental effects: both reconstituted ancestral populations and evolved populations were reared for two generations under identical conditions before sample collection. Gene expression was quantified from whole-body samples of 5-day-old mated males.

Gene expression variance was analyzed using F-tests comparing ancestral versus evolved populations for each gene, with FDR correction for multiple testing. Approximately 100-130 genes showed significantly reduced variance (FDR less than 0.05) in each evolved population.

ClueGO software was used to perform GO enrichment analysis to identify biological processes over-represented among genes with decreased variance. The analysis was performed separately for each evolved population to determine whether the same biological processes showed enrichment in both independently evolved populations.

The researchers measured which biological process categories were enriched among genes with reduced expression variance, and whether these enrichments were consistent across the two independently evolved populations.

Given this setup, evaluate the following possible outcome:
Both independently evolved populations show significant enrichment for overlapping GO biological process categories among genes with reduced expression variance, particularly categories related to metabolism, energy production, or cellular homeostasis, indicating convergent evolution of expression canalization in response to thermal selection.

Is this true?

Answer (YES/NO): NO